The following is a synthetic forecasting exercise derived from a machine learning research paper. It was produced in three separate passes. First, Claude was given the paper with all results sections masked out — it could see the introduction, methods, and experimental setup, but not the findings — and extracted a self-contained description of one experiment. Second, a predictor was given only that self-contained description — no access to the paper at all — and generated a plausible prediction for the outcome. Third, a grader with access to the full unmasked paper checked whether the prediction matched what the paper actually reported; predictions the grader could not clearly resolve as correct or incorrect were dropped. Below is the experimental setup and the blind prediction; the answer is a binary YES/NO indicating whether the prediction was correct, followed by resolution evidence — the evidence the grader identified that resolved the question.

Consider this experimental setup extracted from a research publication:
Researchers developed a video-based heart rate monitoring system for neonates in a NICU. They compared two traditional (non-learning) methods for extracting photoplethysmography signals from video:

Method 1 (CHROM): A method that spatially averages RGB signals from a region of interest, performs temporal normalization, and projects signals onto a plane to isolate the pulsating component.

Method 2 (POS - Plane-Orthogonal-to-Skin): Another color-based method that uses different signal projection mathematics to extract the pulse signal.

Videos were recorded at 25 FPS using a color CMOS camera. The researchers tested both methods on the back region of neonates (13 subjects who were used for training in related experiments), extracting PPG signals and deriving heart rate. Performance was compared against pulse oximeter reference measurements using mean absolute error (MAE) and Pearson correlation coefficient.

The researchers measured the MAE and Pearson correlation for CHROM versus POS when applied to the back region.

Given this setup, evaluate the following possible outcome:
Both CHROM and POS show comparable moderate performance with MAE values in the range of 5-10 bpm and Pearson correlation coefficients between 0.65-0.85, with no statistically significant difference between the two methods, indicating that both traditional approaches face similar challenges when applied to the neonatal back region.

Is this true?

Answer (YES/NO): NO